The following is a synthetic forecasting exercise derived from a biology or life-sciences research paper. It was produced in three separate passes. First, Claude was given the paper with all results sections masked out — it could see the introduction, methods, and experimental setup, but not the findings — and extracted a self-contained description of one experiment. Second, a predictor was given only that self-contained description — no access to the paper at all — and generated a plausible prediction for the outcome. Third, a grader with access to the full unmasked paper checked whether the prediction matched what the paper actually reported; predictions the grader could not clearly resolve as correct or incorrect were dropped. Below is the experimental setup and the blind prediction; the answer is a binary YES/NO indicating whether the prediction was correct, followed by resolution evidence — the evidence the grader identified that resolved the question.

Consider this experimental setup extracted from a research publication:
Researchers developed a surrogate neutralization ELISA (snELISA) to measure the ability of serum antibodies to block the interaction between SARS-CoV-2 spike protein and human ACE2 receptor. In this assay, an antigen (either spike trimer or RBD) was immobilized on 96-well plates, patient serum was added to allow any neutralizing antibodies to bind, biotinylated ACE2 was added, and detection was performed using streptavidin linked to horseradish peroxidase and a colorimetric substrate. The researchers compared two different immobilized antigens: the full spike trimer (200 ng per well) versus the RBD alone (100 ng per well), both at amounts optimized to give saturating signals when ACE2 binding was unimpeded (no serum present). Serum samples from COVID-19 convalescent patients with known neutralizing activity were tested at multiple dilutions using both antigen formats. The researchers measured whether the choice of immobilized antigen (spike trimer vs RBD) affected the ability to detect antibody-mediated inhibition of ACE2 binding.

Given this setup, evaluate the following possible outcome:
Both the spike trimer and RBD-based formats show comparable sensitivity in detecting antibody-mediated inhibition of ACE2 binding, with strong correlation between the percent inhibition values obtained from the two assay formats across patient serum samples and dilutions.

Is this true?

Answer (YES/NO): YES